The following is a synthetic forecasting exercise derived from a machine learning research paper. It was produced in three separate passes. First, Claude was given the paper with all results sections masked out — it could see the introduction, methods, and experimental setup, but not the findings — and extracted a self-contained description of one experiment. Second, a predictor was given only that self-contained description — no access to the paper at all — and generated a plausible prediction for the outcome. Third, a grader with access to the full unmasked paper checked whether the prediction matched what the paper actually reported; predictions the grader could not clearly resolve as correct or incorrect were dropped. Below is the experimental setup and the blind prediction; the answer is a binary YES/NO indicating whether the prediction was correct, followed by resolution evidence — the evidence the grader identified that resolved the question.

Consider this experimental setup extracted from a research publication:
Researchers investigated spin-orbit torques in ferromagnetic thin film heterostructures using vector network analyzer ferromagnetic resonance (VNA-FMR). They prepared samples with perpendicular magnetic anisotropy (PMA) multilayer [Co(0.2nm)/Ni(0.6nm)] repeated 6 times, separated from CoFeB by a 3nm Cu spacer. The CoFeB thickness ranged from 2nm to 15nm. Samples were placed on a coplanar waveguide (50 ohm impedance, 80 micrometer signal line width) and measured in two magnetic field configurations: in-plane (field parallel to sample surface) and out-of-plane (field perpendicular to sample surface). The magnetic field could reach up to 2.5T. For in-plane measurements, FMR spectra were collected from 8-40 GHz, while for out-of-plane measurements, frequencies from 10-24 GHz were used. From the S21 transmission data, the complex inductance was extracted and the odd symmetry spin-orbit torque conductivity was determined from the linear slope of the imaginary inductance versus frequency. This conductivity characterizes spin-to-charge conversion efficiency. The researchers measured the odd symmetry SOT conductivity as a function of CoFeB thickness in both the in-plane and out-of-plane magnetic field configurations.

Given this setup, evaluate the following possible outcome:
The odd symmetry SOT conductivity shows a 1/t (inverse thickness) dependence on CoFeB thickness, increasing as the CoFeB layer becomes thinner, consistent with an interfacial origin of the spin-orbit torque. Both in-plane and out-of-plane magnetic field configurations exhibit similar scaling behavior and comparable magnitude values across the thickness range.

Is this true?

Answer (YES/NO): NO